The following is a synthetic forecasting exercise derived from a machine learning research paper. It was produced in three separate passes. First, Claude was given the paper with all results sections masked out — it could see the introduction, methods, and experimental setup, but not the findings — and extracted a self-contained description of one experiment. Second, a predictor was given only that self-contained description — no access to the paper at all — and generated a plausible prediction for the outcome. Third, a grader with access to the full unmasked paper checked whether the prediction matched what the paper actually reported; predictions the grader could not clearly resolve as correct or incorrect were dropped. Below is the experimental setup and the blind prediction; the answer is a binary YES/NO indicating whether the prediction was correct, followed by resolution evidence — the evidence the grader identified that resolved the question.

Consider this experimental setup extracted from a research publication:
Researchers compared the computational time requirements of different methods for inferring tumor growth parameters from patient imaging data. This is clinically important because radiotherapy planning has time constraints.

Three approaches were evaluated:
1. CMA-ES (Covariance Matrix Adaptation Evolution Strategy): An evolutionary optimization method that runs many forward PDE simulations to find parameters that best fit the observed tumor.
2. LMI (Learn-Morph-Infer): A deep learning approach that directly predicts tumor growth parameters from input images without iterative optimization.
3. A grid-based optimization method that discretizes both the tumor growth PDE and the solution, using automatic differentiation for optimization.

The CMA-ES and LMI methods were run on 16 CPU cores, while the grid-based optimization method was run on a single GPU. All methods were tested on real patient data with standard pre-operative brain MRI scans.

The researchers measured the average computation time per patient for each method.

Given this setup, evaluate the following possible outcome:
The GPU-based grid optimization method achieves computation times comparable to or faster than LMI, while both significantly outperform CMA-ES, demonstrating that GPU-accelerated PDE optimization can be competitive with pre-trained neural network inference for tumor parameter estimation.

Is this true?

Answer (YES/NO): NO